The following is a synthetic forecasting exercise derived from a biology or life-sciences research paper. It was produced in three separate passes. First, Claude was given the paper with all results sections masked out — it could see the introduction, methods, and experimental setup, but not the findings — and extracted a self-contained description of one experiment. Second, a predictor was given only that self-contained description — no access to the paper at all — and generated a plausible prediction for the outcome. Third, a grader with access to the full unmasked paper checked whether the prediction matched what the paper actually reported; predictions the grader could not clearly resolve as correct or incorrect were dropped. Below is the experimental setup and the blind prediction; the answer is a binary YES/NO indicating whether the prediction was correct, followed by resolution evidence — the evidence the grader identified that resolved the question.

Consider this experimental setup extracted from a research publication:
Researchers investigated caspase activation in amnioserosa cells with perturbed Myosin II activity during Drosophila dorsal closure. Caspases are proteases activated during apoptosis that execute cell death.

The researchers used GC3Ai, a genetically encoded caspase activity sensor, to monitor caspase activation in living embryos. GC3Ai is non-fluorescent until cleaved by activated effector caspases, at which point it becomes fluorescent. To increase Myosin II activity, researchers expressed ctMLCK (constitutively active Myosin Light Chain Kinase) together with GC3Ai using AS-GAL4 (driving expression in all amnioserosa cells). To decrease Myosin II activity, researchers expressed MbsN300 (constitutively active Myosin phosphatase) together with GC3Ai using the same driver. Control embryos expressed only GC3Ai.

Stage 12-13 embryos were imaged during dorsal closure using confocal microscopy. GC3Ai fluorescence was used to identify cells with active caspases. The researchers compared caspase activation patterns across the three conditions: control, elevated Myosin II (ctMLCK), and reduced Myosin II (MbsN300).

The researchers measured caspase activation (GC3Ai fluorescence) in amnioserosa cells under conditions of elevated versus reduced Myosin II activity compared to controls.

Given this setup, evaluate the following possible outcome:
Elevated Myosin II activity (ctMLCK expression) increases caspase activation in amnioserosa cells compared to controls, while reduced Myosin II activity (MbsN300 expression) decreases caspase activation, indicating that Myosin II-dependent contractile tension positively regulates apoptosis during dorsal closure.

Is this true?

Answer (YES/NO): NO